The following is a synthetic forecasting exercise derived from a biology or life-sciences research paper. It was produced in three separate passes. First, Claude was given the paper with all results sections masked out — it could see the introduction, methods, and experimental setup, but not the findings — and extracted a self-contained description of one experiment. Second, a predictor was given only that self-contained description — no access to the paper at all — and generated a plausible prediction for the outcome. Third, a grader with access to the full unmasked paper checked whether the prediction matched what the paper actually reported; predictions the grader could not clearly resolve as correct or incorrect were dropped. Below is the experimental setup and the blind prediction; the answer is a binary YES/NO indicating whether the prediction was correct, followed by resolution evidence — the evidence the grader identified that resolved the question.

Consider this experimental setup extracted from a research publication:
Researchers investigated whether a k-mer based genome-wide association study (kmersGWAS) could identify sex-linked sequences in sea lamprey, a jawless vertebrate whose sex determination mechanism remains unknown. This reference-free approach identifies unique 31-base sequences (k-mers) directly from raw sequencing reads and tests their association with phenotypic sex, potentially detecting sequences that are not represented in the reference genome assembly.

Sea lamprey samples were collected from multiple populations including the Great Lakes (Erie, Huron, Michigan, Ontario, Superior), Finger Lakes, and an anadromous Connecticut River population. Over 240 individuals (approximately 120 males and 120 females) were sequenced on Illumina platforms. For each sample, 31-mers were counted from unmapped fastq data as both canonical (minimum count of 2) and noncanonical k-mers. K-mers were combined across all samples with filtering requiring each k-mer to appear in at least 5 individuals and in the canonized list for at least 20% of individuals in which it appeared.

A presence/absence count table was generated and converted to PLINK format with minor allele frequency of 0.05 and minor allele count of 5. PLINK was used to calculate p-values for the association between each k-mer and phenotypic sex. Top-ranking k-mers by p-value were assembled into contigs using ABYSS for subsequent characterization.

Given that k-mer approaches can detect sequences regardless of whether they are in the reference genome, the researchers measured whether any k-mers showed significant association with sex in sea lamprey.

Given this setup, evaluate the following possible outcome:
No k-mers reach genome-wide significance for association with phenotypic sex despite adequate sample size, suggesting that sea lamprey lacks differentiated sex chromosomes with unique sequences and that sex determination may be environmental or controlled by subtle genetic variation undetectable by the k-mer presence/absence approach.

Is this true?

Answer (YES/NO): YES